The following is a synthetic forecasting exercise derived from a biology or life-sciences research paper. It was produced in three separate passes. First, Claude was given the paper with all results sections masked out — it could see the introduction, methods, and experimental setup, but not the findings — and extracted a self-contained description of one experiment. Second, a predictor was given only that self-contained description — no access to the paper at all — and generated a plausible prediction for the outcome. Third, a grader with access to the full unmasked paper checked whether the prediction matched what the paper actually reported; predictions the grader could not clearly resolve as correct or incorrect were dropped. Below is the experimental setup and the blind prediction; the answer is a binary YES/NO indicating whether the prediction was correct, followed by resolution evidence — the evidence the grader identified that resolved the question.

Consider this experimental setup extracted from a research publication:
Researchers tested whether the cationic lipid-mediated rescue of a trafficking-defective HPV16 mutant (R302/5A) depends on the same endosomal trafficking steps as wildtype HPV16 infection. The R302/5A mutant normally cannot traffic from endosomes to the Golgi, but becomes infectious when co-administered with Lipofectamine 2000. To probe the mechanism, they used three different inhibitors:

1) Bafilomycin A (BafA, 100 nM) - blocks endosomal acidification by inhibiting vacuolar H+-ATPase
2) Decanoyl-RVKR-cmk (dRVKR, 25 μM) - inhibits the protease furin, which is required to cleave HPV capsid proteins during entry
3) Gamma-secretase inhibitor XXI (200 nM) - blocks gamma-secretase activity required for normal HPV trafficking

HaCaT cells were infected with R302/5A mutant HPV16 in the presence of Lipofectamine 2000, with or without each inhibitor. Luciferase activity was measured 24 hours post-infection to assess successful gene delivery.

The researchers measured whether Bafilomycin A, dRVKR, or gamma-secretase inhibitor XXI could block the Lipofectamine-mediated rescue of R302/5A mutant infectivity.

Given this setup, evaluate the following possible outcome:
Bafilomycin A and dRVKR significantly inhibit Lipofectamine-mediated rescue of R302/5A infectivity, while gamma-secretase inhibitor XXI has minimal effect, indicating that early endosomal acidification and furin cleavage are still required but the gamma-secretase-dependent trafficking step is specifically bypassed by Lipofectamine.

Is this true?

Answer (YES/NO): NO